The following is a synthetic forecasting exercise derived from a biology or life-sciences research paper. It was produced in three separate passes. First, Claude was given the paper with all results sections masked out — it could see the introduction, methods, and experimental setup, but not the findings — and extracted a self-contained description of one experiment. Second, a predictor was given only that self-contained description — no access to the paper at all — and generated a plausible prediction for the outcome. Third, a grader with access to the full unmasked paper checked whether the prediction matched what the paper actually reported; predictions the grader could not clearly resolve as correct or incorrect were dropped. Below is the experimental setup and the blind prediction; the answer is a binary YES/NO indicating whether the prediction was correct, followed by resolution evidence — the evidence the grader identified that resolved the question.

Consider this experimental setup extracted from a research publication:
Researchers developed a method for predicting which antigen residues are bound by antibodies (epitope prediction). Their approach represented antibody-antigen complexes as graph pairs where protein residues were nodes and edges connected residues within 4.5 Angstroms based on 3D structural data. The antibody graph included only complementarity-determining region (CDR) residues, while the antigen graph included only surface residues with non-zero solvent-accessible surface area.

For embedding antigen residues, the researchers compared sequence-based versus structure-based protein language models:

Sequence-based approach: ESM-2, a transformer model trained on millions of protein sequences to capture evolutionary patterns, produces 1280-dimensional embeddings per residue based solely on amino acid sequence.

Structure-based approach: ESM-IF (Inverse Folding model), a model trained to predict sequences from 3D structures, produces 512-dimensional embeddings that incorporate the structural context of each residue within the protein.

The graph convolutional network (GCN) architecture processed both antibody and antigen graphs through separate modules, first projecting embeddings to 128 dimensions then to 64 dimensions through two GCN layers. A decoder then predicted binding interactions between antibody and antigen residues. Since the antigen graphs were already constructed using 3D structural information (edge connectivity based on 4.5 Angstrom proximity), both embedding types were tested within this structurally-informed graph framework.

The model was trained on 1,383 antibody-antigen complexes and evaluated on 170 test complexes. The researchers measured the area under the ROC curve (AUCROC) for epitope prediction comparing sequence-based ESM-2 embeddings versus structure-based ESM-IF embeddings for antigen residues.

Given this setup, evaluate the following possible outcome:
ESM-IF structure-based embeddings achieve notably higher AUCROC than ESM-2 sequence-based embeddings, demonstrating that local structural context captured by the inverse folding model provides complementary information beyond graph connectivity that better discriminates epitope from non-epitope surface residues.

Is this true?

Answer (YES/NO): NO